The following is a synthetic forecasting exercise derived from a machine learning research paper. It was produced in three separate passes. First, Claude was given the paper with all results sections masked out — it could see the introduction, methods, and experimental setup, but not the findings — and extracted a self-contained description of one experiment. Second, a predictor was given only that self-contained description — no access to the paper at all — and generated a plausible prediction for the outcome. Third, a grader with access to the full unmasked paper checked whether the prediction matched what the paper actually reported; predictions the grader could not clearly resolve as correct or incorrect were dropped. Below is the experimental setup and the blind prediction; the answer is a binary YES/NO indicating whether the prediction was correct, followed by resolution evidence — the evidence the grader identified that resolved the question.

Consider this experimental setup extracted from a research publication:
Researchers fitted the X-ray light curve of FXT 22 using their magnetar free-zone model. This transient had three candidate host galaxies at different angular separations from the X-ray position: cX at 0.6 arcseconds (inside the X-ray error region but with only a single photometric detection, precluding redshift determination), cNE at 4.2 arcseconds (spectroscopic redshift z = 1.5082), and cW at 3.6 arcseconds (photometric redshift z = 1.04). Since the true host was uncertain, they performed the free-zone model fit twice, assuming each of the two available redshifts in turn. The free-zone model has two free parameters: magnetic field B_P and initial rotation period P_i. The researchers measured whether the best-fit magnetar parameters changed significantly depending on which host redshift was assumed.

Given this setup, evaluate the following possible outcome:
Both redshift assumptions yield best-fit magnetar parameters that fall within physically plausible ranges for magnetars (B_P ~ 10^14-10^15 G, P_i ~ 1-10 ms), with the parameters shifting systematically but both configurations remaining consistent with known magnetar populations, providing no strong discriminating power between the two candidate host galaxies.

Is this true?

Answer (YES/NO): YES